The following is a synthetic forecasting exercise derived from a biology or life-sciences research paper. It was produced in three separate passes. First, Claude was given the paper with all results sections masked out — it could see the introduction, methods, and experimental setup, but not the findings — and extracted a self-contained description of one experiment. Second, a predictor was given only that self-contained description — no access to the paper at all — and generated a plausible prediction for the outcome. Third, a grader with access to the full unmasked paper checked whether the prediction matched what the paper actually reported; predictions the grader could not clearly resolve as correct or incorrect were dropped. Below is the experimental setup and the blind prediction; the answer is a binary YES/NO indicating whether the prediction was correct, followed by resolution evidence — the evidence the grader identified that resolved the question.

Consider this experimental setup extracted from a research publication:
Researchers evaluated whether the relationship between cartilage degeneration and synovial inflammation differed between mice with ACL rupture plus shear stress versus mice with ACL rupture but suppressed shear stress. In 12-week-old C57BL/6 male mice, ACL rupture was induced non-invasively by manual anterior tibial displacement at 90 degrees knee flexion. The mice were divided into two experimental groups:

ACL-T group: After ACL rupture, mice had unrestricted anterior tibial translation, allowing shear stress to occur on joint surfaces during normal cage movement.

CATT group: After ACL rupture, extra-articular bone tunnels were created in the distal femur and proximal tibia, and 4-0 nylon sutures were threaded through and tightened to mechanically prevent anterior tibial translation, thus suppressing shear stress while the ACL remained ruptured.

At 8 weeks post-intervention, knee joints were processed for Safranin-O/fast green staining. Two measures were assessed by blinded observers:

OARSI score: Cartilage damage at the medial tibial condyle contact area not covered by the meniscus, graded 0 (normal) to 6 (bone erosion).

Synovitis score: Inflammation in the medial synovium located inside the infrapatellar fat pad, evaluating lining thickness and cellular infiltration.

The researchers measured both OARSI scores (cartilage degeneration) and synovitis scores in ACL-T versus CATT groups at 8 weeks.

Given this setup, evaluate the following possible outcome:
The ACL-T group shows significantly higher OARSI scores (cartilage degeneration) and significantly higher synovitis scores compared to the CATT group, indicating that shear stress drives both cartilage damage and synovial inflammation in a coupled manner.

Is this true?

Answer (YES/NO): NO